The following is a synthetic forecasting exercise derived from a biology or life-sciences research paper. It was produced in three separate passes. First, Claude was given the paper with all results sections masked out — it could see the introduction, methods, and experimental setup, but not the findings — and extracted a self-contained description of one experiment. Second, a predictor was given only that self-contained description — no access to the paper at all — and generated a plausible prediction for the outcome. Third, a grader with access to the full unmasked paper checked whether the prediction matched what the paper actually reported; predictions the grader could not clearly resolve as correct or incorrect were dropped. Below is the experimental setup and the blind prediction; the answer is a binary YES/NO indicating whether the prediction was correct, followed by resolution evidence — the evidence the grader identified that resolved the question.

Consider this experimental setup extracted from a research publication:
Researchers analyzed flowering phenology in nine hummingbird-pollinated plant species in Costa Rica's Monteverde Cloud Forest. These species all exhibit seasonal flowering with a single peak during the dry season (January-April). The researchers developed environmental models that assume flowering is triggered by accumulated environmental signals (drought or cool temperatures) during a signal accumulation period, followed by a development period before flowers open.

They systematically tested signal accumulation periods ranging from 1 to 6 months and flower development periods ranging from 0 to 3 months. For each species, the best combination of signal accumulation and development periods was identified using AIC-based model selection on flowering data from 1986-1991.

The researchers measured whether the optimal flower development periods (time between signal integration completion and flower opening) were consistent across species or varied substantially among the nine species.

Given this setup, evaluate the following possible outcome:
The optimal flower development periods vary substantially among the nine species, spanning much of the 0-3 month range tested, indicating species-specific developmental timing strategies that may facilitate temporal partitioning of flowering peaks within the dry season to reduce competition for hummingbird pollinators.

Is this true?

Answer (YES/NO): YES